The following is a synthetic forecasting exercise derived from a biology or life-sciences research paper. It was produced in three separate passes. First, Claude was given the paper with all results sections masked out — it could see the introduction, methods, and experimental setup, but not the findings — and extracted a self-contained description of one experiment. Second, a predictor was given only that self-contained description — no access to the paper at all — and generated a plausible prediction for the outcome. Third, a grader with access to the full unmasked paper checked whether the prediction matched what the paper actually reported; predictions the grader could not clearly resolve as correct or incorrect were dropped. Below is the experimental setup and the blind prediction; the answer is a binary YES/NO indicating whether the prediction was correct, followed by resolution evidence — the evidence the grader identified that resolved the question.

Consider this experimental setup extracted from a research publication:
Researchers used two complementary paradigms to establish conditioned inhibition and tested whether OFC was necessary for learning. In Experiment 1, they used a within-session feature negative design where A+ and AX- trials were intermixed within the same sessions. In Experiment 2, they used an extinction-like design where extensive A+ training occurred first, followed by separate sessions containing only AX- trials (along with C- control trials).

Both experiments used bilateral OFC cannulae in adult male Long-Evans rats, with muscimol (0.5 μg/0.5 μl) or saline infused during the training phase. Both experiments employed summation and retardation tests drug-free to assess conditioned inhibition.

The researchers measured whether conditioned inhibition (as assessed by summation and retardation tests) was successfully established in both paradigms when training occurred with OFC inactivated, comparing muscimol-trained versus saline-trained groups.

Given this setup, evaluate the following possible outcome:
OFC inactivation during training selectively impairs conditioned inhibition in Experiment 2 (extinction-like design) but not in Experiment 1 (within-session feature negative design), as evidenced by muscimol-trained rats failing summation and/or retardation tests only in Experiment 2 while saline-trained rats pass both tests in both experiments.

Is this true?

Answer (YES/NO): NO